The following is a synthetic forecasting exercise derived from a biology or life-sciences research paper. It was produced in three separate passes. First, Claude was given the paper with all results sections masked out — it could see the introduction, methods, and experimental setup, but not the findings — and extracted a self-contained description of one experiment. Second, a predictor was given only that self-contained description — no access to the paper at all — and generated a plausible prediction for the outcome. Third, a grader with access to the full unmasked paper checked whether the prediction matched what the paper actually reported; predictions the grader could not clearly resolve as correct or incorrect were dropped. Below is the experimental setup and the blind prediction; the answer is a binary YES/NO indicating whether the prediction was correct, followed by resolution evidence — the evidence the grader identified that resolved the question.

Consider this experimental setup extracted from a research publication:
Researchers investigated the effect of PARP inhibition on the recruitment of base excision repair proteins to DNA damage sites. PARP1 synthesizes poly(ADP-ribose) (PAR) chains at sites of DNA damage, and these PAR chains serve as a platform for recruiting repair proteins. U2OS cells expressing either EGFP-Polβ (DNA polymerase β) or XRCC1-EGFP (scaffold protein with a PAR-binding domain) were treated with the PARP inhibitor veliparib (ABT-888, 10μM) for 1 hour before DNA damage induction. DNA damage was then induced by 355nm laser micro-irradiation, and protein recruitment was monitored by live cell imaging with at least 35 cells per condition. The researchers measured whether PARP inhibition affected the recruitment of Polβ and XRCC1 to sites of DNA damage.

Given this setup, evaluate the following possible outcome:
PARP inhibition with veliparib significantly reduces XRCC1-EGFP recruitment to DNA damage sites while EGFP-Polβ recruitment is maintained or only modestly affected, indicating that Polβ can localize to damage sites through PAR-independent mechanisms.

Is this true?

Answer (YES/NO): NO